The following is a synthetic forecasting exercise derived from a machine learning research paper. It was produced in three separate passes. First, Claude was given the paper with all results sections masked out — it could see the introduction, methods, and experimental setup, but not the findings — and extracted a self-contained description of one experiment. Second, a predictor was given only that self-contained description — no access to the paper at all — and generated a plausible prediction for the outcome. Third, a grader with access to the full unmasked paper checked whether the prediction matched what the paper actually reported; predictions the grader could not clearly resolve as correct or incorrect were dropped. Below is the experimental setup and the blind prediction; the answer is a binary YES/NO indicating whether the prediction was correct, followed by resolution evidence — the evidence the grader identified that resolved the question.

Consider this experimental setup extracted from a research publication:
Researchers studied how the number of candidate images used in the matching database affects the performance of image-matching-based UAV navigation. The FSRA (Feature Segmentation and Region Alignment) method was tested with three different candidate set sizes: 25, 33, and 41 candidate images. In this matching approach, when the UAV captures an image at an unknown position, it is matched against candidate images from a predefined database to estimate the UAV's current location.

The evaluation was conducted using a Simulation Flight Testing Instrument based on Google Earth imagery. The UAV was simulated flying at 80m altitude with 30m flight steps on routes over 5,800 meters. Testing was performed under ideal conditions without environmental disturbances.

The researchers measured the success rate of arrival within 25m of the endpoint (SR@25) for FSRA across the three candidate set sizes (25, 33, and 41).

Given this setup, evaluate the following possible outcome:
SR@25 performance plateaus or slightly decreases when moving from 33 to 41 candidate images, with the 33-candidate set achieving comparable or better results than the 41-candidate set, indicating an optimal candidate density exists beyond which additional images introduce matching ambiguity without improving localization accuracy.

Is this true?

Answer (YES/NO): YES